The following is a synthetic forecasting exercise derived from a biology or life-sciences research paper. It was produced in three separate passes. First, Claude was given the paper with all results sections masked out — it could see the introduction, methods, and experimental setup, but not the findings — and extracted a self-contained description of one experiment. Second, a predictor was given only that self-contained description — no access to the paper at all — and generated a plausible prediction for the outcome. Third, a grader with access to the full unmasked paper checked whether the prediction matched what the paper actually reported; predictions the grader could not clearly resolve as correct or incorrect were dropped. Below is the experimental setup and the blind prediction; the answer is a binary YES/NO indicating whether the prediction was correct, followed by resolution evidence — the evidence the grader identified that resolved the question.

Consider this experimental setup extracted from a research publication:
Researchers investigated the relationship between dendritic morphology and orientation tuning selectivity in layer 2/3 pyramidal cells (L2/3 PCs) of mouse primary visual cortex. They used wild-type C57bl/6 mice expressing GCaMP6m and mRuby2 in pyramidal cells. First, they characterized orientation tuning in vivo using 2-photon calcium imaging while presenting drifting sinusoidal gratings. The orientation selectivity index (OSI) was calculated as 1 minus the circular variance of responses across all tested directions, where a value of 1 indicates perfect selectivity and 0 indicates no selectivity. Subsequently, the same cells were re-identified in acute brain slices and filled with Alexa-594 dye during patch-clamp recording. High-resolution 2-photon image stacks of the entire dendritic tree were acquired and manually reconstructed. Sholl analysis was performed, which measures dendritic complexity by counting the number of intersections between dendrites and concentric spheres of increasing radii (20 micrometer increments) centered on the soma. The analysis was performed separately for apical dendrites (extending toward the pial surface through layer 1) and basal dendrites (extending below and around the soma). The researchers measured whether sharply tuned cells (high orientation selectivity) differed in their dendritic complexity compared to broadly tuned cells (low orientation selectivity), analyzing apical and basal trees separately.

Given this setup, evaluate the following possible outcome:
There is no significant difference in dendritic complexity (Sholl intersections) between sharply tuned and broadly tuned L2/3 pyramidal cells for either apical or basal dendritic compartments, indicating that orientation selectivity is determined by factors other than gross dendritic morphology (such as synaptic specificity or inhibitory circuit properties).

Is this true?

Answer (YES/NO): NO